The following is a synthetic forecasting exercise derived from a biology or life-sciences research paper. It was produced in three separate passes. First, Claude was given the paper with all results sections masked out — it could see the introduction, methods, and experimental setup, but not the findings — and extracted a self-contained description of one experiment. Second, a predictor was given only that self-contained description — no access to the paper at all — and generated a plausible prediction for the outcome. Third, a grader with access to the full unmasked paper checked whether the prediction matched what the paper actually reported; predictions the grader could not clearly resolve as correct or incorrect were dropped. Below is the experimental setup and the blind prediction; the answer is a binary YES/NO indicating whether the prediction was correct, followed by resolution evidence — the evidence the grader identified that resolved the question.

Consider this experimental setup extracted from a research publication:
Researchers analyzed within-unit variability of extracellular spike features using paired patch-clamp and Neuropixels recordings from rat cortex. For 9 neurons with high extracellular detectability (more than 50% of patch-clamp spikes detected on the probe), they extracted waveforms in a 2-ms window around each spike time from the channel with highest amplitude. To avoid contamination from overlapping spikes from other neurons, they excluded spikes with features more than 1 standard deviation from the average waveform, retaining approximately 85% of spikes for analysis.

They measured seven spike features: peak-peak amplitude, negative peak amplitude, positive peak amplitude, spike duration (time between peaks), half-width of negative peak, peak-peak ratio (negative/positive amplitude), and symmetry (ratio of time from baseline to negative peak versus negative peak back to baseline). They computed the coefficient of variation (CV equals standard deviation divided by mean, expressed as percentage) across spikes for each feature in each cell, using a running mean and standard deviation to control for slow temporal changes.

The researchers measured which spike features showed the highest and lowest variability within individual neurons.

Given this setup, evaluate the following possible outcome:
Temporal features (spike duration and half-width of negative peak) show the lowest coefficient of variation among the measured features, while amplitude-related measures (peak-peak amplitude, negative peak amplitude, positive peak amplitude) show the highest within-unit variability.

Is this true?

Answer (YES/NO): NO